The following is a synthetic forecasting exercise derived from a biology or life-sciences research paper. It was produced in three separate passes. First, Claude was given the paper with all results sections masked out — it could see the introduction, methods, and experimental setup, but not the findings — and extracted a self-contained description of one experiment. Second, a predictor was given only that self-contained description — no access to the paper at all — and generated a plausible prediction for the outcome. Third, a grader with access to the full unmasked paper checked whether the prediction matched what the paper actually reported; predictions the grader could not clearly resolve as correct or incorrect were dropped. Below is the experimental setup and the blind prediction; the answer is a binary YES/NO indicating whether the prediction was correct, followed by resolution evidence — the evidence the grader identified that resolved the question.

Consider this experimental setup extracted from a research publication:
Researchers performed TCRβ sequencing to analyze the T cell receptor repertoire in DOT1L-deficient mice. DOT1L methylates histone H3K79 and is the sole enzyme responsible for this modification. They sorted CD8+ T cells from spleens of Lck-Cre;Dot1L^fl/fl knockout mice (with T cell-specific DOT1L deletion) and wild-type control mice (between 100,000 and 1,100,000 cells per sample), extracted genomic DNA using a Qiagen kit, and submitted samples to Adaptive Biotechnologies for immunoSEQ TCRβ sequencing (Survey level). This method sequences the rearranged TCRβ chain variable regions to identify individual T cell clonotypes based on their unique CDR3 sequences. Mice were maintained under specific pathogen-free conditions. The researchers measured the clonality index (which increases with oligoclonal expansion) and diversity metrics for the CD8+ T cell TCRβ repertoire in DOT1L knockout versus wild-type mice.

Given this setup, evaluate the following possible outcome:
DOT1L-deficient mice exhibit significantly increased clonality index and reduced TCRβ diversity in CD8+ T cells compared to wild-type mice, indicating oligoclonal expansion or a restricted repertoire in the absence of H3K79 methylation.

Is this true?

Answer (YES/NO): NO